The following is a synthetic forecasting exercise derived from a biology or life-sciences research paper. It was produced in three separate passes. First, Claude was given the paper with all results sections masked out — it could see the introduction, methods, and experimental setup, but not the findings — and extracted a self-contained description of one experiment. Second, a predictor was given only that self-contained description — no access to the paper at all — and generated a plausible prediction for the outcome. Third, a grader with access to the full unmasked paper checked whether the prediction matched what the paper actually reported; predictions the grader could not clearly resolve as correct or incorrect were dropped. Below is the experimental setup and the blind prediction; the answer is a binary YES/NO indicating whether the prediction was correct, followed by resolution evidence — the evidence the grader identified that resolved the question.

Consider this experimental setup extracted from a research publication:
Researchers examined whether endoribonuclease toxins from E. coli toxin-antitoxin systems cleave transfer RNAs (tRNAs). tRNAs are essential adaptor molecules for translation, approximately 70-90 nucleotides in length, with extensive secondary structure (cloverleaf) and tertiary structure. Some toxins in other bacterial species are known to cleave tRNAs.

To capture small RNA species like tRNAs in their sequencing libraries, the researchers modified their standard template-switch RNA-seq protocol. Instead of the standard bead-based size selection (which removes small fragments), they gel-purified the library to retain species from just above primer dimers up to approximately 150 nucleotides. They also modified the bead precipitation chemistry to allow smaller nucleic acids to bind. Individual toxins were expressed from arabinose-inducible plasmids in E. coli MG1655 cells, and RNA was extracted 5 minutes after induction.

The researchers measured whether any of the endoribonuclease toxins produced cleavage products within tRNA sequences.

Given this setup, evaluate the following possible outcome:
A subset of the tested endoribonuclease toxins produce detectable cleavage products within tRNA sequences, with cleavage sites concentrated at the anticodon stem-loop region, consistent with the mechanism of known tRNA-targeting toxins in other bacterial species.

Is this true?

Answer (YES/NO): NO